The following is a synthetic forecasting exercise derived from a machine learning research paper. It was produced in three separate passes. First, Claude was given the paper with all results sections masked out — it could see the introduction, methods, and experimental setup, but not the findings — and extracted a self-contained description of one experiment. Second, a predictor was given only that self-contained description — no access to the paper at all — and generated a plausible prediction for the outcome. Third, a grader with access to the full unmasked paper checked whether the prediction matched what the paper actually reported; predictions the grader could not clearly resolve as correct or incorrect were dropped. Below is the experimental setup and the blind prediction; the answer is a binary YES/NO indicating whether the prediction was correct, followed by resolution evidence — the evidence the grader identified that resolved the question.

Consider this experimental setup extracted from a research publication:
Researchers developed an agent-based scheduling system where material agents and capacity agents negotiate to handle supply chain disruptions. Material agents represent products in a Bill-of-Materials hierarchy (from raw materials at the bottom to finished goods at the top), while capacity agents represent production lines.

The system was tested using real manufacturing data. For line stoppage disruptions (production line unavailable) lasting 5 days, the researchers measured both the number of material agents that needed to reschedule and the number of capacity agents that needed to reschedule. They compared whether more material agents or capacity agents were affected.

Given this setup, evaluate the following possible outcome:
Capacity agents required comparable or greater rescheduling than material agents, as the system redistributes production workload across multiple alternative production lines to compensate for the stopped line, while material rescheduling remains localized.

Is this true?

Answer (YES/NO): YES